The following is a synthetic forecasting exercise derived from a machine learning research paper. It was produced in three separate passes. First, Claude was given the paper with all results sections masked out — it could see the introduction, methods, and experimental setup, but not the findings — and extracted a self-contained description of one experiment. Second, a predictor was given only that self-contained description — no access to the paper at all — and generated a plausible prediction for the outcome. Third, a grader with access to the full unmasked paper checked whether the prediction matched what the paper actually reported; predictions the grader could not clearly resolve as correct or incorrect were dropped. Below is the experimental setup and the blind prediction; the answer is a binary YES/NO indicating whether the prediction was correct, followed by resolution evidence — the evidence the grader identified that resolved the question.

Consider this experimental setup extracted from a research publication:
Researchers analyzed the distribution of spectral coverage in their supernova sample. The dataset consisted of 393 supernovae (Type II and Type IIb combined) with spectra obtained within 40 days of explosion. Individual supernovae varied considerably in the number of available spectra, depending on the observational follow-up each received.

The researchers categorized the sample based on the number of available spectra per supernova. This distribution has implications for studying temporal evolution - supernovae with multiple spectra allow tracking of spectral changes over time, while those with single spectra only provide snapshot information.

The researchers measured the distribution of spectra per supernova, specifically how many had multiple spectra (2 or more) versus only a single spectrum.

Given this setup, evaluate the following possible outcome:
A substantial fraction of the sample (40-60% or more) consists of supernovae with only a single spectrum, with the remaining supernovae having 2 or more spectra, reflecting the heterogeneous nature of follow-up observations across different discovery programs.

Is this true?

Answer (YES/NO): YES